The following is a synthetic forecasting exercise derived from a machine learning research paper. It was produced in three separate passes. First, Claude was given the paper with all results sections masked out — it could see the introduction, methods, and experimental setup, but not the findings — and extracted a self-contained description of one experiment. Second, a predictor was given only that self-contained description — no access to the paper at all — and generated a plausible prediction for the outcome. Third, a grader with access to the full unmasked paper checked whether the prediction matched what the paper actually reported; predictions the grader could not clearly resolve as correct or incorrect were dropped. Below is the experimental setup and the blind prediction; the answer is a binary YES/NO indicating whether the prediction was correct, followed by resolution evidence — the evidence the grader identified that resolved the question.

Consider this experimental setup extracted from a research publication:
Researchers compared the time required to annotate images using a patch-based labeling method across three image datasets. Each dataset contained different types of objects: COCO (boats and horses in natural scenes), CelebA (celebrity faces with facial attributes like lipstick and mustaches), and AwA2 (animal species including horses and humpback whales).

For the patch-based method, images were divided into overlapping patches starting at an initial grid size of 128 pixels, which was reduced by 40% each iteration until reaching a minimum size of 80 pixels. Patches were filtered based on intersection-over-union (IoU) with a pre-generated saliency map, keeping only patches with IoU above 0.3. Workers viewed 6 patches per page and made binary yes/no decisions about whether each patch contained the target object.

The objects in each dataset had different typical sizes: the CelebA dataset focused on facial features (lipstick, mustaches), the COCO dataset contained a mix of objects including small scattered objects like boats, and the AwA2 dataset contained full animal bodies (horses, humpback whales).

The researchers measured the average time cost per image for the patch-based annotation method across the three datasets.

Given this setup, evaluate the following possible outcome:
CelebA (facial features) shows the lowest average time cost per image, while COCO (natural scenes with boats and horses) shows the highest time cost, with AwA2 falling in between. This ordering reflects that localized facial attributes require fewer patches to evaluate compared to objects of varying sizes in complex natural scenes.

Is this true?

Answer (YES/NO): NO